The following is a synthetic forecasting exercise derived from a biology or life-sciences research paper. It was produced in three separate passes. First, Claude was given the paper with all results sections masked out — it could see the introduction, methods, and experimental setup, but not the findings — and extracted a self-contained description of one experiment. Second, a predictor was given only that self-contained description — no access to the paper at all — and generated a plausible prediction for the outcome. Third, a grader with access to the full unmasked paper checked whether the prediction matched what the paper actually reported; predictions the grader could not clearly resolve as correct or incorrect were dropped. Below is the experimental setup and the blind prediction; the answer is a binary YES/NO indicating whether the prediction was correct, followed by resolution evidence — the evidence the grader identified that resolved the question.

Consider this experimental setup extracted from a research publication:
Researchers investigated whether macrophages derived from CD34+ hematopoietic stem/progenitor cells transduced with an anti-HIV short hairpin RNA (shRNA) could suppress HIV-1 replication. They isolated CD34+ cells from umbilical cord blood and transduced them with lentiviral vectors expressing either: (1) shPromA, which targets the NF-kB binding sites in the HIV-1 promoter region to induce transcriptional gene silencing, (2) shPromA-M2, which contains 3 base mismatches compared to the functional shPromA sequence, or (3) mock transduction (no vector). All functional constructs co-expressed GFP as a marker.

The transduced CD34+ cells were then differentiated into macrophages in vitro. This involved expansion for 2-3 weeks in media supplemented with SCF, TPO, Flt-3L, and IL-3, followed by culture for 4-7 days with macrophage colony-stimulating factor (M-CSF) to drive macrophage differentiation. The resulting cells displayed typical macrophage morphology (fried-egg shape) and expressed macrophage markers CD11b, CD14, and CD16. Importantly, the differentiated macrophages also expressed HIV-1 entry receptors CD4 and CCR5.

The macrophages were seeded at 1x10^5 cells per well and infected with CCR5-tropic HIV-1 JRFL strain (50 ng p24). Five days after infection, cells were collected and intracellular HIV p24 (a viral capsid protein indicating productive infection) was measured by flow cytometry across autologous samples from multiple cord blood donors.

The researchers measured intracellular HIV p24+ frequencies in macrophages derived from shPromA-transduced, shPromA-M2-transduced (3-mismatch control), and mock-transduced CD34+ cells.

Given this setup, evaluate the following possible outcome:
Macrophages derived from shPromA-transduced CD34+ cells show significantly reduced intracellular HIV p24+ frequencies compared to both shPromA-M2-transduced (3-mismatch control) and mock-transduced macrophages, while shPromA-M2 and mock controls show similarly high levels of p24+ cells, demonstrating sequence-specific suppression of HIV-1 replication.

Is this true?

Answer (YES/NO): YES